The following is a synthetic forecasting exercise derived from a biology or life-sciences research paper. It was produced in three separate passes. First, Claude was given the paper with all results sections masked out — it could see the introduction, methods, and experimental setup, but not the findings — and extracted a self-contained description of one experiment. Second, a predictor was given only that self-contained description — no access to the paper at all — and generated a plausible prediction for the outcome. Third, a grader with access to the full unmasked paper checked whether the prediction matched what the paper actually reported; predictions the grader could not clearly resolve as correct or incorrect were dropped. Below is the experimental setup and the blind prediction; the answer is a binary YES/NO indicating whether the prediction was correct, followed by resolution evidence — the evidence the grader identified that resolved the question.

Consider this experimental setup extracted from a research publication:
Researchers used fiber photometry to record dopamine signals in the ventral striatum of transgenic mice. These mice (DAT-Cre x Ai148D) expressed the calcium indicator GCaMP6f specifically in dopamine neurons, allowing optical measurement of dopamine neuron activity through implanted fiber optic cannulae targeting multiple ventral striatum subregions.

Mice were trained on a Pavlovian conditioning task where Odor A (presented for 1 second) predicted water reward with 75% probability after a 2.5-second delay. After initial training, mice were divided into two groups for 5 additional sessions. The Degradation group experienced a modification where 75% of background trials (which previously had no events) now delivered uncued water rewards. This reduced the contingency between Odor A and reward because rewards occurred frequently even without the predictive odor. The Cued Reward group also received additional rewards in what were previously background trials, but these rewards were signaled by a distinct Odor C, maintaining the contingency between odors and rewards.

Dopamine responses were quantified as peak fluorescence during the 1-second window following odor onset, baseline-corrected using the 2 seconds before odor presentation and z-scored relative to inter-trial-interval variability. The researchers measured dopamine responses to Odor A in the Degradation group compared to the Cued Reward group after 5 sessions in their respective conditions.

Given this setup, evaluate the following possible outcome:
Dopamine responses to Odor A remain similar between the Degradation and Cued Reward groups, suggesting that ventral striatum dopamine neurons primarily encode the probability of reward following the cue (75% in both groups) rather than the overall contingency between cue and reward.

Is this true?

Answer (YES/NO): NO